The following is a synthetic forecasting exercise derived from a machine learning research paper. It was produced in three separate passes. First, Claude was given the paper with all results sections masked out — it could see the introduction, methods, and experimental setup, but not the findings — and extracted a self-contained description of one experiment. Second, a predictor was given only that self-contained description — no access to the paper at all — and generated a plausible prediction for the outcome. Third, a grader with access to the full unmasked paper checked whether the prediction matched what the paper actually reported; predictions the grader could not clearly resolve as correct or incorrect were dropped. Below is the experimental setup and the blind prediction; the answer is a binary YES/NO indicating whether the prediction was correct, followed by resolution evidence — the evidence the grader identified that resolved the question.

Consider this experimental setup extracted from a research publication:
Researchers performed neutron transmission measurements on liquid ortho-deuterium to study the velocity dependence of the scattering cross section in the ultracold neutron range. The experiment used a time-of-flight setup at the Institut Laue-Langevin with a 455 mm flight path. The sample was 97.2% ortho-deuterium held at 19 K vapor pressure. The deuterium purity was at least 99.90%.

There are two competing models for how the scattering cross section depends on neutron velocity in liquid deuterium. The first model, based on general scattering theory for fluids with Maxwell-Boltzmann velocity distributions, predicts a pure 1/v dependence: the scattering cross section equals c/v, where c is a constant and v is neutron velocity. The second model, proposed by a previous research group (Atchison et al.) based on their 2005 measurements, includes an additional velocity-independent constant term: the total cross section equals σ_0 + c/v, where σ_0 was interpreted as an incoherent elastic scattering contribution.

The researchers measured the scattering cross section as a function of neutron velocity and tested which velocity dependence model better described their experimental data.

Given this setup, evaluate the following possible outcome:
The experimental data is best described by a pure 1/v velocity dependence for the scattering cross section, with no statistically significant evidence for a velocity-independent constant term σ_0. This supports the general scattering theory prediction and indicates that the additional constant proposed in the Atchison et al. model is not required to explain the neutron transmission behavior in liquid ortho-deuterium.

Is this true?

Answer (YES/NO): YES